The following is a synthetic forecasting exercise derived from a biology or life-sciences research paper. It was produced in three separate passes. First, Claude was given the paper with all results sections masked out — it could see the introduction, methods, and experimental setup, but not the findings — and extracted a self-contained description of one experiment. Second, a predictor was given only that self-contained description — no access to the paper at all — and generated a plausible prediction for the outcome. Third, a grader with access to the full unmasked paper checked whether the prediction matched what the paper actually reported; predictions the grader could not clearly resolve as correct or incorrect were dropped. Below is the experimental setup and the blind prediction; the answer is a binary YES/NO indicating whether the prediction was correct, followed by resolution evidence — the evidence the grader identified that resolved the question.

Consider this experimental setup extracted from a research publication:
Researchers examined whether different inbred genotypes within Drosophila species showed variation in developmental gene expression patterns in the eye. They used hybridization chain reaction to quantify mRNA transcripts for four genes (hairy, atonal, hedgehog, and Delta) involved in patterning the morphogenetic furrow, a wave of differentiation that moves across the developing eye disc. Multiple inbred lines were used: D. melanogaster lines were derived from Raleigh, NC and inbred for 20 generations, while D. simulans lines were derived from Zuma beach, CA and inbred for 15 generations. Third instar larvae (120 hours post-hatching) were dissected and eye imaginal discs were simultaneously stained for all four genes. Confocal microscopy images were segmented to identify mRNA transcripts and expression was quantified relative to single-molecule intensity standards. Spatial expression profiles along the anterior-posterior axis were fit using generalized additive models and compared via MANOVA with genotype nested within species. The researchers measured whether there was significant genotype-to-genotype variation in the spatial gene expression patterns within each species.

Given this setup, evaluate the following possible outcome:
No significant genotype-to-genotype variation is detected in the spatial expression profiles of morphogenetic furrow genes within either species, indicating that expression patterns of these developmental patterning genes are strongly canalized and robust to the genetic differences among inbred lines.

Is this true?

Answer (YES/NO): NO